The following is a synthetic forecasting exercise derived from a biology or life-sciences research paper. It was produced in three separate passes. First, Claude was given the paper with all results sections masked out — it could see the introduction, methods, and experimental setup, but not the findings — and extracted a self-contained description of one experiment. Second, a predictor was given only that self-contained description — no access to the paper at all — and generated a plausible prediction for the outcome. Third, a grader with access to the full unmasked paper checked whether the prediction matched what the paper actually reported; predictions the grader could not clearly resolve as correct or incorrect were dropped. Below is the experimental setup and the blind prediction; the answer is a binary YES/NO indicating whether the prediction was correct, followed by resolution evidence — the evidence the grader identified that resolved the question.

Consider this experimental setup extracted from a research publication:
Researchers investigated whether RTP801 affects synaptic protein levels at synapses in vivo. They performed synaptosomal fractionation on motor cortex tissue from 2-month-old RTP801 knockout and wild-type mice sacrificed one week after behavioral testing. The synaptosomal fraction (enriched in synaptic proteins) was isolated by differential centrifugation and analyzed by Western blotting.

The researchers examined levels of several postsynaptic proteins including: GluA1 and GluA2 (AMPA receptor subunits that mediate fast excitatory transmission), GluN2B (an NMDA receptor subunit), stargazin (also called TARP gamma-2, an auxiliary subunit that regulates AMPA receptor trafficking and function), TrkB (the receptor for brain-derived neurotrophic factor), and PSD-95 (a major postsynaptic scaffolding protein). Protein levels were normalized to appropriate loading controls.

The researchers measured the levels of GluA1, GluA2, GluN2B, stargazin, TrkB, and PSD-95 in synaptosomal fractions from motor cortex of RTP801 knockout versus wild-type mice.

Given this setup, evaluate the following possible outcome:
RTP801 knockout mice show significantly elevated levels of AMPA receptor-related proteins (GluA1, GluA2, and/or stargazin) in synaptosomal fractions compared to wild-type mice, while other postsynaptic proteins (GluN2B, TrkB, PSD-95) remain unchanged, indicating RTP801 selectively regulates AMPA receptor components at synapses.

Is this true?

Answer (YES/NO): NO